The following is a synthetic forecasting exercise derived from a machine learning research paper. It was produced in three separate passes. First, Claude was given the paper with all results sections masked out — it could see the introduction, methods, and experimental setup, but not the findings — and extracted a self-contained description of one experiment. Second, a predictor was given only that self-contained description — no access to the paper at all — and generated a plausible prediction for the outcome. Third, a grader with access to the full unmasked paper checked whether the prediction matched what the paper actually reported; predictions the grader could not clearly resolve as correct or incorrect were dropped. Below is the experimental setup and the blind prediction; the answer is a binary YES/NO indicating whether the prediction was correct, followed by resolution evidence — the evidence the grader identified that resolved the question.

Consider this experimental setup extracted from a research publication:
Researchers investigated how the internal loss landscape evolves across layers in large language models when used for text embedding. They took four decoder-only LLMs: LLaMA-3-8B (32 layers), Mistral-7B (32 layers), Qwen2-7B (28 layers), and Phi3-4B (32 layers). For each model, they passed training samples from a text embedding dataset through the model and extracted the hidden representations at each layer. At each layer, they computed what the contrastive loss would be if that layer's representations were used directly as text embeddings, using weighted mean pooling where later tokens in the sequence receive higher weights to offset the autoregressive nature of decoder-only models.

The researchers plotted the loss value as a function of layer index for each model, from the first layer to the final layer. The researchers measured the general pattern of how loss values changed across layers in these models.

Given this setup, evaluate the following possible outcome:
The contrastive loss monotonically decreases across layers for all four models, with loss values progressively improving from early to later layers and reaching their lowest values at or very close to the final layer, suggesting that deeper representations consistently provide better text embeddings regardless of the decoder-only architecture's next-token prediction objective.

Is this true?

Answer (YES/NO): NO